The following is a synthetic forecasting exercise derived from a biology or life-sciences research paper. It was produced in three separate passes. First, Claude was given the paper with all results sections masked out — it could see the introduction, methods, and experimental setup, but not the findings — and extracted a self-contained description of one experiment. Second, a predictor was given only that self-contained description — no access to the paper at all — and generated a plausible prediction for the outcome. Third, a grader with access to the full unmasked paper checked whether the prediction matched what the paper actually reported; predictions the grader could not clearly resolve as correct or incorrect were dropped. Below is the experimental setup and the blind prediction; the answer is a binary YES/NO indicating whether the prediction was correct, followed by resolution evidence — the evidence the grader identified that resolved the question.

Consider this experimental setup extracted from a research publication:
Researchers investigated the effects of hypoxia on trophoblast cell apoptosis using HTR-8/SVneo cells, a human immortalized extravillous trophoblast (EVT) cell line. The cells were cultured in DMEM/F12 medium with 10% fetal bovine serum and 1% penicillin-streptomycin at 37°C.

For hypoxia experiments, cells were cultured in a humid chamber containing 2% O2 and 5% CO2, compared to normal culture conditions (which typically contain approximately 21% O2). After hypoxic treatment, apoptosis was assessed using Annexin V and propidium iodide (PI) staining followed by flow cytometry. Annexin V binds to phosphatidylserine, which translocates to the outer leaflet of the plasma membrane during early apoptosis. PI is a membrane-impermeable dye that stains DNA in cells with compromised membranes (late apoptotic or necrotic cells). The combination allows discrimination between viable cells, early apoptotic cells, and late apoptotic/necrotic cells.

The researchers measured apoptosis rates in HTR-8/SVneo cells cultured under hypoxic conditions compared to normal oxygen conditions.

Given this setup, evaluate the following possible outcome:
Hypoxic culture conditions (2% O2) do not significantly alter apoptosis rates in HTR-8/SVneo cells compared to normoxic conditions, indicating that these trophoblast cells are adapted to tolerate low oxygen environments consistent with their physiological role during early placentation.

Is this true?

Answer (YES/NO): NO